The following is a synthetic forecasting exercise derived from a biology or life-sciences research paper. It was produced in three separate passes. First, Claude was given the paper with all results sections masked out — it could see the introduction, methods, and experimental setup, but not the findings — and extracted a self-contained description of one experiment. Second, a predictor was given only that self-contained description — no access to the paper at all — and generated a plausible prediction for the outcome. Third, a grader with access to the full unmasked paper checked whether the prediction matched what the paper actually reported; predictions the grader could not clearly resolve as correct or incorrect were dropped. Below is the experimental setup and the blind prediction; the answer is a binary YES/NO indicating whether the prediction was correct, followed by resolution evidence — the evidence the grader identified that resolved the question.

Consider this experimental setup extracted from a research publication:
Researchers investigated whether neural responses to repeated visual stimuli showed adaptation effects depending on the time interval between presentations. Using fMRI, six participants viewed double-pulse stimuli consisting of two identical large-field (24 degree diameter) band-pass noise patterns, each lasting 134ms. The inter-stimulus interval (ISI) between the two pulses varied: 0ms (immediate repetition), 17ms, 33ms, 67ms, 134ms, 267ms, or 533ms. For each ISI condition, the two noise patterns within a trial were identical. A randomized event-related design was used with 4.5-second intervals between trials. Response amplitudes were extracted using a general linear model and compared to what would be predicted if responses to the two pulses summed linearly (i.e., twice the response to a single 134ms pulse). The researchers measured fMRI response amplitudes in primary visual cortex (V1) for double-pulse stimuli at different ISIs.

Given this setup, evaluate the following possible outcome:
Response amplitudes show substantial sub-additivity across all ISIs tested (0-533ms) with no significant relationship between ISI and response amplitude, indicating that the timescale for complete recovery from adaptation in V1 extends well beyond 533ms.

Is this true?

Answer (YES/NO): NO